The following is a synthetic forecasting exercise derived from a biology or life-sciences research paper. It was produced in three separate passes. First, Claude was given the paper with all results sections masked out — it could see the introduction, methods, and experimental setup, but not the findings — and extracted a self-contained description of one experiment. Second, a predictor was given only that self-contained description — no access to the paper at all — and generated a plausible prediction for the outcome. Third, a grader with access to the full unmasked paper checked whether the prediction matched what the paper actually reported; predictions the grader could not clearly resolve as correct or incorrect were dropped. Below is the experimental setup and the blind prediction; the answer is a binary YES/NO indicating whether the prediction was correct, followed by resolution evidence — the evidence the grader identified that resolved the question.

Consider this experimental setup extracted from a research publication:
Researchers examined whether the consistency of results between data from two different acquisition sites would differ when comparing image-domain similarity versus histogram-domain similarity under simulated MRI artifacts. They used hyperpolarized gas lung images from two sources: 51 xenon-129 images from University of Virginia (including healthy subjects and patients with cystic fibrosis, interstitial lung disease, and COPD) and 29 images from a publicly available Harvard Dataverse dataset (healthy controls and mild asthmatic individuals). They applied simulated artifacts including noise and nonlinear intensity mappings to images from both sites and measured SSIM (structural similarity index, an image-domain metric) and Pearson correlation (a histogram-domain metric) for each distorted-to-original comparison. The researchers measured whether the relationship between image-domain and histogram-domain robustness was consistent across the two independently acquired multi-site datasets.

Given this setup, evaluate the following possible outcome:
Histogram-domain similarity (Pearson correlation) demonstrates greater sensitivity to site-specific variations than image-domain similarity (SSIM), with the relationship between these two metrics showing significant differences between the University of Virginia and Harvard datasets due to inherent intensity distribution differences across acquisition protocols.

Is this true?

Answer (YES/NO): NO